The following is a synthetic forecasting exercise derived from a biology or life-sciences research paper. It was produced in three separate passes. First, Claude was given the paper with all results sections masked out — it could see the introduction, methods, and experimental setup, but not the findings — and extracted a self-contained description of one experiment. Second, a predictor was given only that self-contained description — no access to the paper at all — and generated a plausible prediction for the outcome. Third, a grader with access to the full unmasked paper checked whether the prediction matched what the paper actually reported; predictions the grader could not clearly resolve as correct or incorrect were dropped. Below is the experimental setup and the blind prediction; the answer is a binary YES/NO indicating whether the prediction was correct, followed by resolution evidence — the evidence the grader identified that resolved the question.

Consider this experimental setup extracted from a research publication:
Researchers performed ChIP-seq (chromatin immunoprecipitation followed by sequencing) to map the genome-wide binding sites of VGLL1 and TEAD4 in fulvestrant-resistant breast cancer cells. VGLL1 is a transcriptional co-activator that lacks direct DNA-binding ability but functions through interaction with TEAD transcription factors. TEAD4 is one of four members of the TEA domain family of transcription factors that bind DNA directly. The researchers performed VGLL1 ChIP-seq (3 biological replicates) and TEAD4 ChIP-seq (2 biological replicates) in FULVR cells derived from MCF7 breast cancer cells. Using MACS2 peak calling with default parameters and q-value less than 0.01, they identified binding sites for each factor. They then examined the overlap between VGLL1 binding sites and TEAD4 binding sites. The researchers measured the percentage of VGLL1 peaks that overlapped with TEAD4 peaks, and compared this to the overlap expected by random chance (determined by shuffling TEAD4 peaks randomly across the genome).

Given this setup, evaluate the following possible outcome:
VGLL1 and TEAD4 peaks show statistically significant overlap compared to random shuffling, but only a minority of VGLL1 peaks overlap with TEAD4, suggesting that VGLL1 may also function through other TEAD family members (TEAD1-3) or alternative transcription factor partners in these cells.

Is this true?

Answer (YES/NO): NO